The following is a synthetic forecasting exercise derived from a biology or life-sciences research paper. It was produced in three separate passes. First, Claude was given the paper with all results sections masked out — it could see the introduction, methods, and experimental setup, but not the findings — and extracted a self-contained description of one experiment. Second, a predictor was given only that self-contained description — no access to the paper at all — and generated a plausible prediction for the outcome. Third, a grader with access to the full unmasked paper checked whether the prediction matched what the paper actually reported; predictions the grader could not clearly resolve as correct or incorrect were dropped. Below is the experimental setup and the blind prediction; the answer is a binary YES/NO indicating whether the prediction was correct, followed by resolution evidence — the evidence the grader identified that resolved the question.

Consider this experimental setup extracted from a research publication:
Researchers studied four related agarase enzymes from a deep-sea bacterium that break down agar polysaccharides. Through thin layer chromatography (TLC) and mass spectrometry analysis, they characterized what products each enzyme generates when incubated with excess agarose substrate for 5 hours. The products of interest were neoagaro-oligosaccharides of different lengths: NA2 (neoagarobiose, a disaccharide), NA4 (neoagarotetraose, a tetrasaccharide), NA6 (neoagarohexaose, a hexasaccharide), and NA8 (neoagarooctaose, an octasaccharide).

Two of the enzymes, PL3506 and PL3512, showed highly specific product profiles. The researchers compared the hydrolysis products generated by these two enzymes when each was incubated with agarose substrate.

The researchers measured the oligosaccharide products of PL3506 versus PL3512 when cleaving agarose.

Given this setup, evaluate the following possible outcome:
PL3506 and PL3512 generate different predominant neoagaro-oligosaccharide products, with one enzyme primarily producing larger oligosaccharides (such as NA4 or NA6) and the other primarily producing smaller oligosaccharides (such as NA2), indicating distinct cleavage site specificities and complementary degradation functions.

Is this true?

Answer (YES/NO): YES